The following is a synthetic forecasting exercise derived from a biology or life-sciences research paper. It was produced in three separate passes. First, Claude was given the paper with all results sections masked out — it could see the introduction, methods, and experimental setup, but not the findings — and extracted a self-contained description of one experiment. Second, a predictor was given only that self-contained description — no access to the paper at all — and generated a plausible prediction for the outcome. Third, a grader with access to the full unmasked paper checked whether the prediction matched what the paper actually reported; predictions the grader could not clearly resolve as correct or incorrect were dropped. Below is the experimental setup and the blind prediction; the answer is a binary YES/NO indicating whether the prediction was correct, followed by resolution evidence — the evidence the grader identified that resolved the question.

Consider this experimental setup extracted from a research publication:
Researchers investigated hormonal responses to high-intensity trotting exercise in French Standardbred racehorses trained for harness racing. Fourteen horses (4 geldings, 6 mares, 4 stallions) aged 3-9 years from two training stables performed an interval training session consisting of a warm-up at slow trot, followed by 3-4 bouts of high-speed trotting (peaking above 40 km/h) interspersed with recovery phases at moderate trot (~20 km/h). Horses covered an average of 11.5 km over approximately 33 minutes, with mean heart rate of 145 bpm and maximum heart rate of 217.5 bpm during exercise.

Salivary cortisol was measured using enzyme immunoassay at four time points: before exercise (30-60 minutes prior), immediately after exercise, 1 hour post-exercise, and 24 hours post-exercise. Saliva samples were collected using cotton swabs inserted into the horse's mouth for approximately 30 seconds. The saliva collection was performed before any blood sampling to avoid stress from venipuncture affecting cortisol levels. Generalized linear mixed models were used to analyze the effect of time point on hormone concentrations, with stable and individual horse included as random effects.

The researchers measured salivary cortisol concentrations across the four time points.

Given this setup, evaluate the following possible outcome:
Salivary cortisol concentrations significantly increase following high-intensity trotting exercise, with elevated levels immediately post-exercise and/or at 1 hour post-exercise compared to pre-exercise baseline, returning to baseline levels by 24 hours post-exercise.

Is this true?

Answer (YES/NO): YES